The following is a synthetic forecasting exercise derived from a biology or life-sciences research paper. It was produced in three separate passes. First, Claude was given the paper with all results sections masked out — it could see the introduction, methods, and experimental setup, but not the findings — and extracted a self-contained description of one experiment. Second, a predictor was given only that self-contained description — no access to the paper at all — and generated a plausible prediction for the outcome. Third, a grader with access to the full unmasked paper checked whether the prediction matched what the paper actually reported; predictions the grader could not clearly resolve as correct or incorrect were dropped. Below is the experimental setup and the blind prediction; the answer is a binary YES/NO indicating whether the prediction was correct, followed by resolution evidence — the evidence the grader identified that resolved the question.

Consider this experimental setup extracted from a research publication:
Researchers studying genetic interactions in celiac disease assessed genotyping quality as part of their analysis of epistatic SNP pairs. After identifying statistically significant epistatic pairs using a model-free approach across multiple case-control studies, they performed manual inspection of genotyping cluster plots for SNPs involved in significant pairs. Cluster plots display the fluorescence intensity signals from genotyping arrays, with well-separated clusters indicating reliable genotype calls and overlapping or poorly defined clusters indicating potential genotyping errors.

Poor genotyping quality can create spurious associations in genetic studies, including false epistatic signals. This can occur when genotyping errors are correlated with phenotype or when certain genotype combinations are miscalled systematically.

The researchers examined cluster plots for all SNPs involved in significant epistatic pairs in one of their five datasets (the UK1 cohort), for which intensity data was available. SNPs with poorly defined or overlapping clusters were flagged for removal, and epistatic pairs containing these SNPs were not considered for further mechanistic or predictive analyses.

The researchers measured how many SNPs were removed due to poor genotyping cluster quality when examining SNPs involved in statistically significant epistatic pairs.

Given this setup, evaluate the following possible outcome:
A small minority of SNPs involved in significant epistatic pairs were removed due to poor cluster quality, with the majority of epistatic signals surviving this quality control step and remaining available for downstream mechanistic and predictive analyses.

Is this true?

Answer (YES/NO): YES